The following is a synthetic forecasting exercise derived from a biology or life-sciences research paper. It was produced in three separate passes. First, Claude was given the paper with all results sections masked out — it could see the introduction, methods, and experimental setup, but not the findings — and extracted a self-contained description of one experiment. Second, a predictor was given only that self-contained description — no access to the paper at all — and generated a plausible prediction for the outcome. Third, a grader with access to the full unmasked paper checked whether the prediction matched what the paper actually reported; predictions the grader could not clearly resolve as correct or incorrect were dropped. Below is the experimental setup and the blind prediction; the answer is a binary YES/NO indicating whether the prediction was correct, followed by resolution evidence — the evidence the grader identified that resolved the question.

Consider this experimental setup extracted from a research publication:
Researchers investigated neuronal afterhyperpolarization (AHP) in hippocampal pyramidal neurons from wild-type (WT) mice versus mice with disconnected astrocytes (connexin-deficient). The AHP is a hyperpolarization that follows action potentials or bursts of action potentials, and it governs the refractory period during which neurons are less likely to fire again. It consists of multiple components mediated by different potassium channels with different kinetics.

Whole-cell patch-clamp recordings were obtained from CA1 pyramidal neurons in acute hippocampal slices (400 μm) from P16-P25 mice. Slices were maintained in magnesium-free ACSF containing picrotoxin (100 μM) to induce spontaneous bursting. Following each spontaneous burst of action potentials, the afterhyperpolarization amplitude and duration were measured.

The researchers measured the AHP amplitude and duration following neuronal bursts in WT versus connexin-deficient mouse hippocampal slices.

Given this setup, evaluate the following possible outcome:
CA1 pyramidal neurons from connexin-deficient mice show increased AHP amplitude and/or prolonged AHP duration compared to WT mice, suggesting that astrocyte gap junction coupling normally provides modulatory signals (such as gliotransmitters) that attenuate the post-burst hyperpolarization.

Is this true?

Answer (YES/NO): NO